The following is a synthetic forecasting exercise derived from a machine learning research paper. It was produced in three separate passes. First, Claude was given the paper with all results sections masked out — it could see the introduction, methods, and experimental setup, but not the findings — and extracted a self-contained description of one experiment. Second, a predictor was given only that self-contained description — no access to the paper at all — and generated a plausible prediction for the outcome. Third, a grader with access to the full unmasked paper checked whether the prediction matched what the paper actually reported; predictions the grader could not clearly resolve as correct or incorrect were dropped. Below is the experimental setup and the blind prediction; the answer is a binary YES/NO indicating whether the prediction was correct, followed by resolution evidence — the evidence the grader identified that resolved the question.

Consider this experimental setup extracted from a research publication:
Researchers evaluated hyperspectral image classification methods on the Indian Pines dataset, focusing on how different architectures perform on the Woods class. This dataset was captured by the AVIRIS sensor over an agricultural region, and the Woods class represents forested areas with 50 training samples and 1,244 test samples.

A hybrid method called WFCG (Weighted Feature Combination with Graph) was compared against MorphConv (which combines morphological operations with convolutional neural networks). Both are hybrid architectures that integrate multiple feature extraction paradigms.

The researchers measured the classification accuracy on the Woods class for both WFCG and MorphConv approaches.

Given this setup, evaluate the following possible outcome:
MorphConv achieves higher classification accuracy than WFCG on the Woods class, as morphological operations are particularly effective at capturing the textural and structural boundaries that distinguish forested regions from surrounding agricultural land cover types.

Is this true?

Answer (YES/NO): NO